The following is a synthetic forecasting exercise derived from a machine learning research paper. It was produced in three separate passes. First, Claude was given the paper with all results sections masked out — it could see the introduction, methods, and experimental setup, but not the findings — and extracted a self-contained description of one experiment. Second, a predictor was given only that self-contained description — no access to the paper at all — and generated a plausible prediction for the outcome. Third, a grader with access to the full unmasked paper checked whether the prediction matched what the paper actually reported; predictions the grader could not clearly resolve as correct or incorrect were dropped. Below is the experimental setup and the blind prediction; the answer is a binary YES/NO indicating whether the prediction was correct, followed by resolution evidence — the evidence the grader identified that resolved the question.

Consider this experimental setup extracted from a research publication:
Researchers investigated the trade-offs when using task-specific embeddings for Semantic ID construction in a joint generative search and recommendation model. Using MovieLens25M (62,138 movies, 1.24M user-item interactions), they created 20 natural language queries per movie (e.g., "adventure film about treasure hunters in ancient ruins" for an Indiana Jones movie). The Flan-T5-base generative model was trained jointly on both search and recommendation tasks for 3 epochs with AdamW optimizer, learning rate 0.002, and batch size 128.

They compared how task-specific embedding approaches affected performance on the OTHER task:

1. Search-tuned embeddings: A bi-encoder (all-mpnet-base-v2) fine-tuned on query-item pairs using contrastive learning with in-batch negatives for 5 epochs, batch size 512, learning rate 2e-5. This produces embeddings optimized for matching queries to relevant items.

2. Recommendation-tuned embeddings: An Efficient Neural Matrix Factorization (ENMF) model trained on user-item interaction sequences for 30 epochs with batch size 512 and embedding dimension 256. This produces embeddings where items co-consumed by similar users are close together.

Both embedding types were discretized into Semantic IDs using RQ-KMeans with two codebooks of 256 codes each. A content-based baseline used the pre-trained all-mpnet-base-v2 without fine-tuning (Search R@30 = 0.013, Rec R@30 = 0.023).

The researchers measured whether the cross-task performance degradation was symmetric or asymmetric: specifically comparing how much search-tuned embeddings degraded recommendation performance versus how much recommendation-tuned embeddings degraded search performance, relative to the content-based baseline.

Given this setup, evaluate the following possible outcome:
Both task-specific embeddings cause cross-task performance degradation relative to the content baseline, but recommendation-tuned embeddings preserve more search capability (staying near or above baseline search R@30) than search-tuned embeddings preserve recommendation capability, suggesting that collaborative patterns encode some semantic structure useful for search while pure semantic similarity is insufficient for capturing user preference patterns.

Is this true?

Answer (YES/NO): NO